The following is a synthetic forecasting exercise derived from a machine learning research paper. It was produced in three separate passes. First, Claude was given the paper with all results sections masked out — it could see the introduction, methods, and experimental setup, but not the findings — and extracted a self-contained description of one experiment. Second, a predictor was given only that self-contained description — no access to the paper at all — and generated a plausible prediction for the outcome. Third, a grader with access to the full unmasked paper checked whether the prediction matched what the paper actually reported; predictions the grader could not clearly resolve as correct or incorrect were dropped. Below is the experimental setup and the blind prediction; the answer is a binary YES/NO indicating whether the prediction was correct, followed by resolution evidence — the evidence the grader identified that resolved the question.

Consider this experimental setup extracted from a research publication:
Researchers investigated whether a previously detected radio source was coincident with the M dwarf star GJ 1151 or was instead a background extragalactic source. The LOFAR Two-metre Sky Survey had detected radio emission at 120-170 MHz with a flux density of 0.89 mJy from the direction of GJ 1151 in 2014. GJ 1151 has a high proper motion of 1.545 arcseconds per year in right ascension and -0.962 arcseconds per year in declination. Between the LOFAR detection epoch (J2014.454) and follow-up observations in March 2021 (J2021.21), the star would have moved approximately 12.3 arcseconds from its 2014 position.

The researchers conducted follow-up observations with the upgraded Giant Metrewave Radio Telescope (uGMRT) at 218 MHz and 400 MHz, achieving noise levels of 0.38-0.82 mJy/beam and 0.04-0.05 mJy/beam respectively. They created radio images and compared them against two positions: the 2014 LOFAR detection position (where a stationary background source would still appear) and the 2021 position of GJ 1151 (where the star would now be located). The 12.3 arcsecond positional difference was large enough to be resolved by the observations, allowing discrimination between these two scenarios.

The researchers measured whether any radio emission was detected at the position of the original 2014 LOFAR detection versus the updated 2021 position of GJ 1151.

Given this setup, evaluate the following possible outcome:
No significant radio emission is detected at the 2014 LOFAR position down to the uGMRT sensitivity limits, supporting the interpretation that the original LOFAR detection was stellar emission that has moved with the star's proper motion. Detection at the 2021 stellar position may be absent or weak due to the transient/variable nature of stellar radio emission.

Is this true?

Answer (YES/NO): YES